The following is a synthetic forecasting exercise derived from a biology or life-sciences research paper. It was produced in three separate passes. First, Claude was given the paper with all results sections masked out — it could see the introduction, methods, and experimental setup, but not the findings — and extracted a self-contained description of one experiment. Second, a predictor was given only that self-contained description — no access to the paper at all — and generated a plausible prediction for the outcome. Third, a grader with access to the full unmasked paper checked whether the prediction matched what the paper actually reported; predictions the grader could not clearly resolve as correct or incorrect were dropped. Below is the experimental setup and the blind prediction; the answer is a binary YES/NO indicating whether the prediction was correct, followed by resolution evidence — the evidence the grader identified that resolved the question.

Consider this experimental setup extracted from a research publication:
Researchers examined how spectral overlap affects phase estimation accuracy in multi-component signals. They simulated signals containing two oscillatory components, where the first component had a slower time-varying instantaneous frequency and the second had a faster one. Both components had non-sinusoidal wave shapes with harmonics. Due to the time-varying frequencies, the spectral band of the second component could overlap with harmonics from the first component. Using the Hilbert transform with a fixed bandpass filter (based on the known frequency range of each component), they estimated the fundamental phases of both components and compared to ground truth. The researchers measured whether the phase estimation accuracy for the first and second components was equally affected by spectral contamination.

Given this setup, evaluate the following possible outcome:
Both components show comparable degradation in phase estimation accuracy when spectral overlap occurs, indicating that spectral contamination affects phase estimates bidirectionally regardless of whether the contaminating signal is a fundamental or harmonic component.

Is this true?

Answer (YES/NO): NO